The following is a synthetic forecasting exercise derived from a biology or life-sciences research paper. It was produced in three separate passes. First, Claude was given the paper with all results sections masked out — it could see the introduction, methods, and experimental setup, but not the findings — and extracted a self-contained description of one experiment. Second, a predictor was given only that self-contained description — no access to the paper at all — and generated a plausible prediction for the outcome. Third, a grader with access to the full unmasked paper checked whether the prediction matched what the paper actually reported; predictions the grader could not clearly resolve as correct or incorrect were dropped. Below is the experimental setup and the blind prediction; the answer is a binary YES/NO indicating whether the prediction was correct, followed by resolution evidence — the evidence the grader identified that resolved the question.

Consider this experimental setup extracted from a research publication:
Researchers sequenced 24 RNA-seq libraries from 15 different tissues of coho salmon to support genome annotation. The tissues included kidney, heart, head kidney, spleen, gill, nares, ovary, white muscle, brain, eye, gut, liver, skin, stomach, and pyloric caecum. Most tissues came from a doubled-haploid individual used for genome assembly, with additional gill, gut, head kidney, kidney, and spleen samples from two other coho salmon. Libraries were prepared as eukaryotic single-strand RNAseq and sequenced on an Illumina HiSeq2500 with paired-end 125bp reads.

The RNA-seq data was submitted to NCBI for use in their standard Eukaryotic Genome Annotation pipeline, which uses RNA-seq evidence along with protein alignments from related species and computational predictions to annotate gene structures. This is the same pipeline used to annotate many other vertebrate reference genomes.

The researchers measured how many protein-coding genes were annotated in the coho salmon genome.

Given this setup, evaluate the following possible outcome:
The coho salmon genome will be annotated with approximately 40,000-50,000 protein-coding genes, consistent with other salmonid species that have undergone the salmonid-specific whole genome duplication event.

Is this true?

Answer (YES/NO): NO